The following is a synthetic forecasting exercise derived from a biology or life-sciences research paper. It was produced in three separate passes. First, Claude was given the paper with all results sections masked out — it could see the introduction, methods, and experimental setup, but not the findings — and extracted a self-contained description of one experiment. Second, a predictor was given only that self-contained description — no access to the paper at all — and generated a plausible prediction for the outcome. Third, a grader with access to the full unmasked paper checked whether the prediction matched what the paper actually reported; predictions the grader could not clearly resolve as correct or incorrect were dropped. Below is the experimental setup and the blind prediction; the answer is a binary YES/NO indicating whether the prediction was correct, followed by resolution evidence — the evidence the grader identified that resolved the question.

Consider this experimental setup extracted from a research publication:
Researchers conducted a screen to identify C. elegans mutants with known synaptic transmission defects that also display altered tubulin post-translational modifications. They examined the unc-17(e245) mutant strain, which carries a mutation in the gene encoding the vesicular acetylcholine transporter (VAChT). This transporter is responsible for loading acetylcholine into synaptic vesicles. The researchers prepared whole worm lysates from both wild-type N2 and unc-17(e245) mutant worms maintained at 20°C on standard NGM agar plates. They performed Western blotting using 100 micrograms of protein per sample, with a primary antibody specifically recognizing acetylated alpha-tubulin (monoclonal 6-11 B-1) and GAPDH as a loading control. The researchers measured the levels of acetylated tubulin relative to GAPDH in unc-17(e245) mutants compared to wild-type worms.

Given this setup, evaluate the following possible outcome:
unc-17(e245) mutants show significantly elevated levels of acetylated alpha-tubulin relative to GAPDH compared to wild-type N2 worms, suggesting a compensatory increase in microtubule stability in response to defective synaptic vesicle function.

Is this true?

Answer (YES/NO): YES